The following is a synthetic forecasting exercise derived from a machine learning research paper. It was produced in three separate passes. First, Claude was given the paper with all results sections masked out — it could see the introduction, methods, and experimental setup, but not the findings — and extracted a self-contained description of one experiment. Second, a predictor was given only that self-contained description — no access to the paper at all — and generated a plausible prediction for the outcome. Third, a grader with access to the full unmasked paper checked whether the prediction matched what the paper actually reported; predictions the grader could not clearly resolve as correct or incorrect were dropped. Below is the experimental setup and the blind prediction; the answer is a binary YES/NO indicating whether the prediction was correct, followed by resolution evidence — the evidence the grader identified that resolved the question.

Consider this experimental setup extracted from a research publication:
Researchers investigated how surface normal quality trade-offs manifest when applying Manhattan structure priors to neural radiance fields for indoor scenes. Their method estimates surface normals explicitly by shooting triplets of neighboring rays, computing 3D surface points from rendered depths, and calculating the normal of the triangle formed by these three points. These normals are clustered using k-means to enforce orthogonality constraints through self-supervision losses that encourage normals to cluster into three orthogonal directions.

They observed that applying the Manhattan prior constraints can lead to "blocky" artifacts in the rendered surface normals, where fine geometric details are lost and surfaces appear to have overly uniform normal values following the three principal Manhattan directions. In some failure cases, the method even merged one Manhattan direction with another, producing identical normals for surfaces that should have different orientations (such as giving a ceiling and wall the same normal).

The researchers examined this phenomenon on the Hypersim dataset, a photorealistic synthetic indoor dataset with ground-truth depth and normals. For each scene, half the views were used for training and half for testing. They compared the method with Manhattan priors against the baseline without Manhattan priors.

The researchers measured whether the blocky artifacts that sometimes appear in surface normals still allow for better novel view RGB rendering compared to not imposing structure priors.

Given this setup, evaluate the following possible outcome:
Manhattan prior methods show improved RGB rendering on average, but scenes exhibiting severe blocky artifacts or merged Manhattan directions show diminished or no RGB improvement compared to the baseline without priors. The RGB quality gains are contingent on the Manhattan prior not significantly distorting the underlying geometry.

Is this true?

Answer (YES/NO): NO